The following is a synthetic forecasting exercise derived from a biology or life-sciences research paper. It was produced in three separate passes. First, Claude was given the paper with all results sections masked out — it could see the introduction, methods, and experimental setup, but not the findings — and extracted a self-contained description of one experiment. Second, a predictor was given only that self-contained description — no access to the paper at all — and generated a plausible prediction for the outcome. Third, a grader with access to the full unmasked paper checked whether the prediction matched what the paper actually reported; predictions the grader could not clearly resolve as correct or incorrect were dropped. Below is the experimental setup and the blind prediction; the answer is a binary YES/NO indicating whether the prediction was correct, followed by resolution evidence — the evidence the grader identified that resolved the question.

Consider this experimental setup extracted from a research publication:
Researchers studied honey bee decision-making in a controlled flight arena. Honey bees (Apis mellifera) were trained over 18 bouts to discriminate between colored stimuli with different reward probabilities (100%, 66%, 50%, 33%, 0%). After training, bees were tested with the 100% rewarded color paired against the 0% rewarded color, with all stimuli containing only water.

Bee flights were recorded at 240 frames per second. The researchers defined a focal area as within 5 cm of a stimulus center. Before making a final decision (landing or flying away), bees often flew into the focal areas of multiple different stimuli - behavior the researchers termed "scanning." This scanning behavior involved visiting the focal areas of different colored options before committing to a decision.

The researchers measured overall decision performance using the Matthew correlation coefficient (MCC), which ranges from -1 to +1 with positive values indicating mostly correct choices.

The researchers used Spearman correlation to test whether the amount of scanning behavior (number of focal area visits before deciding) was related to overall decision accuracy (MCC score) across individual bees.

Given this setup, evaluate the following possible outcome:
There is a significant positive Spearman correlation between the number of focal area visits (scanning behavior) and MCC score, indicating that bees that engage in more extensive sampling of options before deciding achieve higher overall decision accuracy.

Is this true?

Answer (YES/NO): NO